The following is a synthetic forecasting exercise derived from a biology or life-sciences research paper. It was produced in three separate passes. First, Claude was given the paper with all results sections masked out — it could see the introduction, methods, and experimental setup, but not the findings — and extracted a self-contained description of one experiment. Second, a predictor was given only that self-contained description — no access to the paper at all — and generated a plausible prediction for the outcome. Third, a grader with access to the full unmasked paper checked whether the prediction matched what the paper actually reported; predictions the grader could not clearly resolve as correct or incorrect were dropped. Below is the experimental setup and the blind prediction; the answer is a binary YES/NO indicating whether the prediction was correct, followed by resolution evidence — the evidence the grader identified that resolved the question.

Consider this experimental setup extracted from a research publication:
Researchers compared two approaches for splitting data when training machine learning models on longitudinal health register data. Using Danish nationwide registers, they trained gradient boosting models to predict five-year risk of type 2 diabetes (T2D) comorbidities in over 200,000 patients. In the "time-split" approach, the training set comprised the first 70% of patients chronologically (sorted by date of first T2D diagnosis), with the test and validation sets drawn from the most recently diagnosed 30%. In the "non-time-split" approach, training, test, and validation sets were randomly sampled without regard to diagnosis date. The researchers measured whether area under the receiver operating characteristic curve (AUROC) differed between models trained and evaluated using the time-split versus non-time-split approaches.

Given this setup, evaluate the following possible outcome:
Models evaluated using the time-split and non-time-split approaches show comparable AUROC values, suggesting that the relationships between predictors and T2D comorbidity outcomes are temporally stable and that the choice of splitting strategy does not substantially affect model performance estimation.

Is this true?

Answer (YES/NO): NO